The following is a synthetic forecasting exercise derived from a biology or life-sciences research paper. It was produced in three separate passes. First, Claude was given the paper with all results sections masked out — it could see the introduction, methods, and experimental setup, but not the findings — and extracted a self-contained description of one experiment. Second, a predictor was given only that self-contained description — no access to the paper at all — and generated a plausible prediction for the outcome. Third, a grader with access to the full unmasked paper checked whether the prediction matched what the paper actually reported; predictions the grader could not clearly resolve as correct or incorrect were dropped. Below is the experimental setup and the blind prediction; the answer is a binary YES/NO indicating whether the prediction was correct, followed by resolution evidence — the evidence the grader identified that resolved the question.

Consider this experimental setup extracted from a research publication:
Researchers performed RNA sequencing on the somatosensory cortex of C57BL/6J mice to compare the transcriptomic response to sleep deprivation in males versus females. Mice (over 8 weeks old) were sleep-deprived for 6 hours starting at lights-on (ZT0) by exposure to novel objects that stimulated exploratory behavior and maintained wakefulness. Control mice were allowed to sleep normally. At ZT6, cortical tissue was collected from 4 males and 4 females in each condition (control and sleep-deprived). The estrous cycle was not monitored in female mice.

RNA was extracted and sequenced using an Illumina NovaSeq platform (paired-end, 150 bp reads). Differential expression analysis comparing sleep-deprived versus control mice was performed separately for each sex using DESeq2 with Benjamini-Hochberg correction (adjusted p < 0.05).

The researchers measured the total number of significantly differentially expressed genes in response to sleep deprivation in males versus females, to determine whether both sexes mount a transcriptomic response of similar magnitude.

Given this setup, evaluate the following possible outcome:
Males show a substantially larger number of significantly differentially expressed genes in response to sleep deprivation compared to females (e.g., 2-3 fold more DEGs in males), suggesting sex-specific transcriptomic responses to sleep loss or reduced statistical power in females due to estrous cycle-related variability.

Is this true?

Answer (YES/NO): NO